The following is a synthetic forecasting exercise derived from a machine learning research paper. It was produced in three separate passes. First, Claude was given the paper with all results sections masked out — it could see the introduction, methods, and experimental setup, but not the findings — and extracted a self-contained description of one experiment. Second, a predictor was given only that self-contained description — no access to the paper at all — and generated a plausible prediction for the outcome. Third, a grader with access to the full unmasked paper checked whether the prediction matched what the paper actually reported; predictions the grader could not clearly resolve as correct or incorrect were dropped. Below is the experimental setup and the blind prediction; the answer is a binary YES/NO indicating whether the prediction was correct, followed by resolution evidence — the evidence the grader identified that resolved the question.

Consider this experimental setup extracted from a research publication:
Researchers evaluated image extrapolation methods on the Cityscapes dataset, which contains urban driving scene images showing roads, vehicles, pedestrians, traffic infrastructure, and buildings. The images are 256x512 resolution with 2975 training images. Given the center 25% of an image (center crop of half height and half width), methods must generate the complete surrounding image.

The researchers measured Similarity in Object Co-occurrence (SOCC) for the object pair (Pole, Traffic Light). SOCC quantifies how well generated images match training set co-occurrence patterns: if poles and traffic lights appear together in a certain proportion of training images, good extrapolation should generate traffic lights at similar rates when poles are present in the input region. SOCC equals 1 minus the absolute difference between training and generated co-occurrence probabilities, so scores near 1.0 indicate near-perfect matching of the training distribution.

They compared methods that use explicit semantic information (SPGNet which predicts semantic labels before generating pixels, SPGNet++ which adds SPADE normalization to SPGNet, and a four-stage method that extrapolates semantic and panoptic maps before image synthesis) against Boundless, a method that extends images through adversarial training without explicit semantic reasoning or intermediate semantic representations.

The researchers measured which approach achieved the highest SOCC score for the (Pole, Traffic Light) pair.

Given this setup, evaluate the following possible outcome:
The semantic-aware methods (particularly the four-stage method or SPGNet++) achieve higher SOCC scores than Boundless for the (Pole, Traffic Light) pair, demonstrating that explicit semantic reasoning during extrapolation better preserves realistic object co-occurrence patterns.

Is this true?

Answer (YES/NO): NO